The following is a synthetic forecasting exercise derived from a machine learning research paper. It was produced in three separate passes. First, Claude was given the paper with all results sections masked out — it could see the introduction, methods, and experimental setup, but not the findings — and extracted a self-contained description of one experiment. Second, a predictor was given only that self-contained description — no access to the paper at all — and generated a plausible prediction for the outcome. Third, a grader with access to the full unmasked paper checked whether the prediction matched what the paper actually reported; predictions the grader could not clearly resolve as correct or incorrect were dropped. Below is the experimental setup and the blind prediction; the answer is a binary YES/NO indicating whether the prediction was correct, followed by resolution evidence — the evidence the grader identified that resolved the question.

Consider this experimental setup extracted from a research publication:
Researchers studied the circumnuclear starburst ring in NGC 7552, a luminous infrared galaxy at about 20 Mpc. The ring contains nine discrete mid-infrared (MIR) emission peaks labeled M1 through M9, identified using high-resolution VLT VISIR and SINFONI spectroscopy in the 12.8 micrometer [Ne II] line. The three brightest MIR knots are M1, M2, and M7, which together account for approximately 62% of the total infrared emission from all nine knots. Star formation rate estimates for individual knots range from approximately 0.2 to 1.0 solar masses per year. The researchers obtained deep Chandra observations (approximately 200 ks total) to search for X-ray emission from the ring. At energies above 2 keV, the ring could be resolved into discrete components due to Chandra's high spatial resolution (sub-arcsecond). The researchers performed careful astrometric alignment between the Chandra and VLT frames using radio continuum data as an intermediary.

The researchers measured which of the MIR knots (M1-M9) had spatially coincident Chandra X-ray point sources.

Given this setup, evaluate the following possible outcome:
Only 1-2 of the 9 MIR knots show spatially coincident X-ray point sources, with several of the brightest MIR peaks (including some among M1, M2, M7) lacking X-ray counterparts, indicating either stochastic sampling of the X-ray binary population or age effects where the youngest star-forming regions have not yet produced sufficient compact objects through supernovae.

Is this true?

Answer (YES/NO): YES